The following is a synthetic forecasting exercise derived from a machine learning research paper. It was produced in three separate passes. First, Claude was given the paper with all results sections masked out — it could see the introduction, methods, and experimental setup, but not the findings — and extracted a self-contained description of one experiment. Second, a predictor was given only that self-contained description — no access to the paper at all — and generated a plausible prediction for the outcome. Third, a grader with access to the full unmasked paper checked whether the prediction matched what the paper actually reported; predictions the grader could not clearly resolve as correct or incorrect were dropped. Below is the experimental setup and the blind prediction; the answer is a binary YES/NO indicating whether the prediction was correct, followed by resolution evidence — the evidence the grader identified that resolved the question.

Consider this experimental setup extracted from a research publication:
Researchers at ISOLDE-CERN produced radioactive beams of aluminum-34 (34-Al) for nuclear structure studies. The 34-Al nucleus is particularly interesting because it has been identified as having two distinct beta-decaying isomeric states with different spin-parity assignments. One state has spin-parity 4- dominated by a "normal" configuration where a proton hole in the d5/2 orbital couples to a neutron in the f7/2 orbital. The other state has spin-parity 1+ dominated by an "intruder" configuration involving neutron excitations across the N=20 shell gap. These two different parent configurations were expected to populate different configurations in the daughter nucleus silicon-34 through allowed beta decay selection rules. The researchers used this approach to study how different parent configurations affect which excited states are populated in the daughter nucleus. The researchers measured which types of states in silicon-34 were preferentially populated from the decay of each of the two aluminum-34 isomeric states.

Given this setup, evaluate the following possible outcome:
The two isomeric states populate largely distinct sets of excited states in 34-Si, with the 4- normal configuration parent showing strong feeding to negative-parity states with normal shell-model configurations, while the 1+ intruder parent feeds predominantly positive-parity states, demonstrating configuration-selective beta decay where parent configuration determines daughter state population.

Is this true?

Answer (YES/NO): YES